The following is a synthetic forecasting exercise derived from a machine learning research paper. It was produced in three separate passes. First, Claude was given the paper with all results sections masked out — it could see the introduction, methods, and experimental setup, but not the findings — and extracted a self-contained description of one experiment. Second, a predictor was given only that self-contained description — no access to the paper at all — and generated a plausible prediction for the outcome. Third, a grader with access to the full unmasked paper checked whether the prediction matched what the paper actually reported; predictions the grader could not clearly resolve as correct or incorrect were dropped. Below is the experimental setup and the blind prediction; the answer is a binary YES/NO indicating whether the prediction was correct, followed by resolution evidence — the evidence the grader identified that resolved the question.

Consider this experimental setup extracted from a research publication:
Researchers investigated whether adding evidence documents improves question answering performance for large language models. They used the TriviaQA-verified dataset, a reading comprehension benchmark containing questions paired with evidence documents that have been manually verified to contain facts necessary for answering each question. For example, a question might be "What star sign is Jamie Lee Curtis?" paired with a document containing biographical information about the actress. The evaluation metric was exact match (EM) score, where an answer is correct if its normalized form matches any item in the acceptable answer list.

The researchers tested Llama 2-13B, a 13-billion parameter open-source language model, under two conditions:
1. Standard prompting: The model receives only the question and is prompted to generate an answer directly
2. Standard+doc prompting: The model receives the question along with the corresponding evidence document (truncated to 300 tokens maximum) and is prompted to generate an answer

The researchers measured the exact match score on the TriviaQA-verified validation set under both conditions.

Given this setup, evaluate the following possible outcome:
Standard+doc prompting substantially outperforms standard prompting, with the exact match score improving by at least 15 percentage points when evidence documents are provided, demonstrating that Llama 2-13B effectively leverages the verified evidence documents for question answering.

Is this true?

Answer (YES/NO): NO